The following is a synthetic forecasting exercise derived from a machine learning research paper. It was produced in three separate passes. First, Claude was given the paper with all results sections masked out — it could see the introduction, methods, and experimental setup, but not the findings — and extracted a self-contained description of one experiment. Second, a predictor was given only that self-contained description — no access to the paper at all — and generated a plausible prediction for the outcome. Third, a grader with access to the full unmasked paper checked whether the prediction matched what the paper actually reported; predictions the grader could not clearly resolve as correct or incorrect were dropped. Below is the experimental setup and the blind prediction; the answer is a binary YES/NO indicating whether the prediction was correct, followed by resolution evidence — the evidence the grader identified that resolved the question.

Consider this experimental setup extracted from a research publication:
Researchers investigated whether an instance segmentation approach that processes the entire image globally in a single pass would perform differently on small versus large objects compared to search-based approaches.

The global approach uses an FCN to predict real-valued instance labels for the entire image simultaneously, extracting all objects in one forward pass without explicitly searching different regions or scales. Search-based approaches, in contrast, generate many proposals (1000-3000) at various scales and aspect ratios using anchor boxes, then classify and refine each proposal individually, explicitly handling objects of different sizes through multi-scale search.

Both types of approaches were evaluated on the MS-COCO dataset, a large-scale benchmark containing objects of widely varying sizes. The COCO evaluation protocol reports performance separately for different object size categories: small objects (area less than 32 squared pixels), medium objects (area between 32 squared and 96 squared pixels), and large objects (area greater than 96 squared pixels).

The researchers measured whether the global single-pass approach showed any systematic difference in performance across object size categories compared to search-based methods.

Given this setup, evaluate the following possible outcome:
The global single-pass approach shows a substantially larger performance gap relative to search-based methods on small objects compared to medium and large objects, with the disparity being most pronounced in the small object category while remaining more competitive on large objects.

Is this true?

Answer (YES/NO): YES